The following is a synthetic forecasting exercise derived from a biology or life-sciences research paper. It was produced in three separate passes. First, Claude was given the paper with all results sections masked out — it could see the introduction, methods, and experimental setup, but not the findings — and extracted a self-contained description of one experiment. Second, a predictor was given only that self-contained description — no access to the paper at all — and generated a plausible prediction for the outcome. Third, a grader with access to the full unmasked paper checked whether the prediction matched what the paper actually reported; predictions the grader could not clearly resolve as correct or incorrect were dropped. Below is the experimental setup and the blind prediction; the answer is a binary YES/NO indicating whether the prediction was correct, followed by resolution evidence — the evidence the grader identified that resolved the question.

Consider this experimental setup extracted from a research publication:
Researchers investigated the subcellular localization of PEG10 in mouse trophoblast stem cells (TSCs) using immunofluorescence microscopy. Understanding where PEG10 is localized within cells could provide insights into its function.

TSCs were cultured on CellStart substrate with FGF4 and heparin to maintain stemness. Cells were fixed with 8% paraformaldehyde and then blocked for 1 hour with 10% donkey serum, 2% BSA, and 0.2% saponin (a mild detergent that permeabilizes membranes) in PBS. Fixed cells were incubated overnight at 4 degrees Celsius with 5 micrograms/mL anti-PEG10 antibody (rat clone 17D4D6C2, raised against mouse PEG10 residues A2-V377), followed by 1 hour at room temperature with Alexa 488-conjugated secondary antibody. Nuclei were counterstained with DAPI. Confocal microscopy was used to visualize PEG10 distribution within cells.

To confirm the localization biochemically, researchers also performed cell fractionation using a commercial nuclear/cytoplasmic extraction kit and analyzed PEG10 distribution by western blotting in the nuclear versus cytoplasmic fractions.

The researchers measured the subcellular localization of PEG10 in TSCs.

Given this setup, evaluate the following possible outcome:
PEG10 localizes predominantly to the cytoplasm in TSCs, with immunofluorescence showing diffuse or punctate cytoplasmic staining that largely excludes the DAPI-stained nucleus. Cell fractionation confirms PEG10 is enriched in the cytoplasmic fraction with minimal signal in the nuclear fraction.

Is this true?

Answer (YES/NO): NO